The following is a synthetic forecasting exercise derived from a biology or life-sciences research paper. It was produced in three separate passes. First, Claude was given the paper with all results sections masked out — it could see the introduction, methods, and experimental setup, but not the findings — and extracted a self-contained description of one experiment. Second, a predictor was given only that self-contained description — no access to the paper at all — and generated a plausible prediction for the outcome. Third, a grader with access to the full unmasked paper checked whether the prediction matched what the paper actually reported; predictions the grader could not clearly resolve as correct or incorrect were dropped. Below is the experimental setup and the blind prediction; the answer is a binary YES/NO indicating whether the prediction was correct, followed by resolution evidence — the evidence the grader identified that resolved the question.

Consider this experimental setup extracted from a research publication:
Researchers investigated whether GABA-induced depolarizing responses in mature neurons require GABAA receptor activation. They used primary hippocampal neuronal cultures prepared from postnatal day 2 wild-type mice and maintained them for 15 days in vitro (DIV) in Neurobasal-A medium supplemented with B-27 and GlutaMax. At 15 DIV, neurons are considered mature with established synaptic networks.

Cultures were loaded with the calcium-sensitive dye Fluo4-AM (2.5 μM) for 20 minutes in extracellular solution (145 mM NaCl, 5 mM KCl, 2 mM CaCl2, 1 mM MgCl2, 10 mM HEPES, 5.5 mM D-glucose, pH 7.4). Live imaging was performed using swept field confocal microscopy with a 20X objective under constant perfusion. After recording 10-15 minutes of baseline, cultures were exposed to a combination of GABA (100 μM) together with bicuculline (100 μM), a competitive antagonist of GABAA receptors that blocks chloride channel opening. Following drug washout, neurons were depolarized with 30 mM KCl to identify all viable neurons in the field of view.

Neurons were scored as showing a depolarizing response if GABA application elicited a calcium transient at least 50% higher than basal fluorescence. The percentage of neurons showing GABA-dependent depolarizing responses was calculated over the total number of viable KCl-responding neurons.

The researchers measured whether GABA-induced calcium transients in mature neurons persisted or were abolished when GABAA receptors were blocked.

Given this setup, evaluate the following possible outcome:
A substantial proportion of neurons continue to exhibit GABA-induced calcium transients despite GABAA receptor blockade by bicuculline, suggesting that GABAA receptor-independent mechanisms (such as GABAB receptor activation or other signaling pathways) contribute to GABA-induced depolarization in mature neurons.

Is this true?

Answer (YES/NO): NO